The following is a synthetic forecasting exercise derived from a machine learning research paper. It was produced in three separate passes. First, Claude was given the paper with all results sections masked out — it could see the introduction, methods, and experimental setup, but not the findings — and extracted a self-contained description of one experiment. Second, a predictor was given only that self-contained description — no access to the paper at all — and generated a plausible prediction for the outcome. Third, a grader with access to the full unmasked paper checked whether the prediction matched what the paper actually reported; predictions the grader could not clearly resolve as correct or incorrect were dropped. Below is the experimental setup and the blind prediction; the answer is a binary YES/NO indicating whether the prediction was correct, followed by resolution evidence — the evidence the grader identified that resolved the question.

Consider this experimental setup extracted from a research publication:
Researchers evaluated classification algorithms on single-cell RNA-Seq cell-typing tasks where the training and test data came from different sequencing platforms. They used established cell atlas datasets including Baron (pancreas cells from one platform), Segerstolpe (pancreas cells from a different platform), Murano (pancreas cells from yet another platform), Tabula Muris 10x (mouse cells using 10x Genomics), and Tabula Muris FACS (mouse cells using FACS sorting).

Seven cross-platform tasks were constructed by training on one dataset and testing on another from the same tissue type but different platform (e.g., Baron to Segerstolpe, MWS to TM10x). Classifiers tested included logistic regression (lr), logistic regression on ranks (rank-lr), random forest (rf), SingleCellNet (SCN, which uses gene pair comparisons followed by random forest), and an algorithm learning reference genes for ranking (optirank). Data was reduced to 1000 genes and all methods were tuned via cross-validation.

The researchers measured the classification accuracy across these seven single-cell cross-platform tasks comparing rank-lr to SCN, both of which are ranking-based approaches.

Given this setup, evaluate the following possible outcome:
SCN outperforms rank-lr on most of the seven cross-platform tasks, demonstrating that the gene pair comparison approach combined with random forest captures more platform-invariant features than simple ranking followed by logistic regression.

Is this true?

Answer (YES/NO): NO